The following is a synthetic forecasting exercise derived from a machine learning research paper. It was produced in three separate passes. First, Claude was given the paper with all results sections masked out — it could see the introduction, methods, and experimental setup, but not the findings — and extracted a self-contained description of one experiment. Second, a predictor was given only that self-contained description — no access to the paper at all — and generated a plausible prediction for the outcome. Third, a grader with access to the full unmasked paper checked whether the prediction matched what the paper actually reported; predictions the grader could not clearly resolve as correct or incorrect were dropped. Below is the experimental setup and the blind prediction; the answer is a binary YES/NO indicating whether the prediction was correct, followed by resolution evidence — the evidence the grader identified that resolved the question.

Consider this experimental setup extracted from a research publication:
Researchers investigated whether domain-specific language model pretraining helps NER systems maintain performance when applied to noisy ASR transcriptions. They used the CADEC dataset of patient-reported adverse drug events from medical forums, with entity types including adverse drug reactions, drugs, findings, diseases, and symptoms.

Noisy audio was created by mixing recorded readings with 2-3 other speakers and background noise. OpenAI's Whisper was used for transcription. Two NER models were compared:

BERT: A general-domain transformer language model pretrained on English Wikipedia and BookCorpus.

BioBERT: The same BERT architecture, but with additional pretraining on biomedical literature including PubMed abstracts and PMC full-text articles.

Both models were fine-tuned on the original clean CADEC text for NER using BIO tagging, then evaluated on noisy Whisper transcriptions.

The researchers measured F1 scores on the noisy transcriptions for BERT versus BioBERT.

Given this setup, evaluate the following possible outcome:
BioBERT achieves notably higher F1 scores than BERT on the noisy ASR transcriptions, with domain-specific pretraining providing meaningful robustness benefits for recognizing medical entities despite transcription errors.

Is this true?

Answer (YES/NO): NO